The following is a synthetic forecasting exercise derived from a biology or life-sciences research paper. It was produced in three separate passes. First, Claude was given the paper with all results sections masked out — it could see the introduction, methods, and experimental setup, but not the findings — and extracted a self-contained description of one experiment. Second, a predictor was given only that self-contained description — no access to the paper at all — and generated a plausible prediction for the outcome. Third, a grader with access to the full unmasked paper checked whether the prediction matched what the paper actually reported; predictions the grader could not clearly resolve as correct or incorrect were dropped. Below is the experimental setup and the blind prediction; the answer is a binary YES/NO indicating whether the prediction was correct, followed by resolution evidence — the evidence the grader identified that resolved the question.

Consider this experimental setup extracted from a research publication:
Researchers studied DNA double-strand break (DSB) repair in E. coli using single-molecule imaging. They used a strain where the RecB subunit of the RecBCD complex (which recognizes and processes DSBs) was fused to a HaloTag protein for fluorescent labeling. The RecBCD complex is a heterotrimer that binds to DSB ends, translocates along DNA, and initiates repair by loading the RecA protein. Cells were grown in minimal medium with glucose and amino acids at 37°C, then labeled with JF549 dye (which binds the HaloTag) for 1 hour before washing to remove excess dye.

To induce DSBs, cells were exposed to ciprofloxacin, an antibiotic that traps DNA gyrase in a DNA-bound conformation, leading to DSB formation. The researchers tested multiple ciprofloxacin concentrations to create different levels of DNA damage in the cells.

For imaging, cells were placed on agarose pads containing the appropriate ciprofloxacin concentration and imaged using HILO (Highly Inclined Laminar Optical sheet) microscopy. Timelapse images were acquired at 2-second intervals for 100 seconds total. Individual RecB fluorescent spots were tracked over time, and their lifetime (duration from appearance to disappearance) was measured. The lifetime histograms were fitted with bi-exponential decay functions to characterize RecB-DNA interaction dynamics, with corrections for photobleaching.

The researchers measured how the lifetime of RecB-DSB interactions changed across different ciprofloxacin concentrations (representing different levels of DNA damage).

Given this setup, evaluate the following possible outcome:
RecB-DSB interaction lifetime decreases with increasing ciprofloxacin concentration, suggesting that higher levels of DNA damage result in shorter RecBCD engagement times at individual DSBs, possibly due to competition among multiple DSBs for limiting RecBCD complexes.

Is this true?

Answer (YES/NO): NO